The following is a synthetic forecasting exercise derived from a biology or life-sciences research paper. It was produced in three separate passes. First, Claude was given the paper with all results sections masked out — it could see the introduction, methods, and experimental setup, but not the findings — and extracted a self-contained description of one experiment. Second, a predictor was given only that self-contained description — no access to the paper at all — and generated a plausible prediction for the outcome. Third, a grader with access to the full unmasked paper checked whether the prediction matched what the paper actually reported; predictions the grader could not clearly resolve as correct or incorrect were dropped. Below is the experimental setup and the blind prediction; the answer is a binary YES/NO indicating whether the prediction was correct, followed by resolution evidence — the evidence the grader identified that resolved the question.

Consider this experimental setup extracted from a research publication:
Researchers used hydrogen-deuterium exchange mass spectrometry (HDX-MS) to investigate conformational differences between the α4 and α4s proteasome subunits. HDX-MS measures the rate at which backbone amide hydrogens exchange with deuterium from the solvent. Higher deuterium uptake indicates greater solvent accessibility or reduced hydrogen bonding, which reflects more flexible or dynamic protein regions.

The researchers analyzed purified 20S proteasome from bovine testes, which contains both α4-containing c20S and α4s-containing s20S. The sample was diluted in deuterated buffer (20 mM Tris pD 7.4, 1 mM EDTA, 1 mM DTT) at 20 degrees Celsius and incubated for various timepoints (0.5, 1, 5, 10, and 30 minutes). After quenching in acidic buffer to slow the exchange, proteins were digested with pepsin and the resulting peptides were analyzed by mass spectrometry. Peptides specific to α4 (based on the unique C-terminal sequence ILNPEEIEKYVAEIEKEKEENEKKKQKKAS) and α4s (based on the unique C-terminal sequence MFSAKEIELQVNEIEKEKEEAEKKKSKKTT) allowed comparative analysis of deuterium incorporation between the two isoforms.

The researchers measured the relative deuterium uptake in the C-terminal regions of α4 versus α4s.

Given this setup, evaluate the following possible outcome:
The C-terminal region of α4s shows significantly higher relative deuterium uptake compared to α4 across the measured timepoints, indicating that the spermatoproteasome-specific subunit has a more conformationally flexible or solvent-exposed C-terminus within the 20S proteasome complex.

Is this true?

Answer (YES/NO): YES